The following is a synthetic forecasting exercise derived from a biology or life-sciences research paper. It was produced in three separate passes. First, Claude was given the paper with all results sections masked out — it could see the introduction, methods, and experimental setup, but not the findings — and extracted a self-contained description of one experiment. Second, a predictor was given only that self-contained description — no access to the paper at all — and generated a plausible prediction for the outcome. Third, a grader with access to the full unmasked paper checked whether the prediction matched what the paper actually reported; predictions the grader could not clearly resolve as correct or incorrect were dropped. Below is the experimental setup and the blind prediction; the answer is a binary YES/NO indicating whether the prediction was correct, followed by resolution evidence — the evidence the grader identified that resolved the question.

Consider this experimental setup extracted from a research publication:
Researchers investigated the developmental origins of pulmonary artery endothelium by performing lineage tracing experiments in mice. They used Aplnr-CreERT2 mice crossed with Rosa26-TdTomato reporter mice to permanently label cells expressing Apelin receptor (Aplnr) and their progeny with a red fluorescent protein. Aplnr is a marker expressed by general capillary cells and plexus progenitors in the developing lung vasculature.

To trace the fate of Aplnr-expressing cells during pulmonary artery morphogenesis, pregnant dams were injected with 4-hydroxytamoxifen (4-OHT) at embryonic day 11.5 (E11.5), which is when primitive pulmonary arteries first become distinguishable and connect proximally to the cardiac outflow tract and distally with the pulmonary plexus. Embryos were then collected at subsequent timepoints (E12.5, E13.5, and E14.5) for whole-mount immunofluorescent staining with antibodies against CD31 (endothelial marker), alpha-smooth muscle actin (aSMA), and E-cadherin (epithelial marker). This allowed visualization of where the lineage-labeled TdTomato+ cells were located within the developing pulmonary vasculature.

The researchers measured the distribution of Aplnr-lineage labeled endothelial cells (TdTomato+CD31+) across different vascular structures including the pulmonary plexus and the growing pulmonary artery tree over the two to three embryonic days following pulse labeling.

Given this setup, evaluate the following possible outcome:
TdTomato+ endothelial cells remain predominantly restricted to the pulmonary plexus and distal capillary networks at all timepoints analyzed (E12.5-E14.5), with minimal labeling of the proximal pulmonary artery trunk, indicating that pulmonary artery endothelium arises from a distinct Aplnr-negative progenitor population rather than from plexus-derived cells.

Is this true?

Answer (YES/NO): NO